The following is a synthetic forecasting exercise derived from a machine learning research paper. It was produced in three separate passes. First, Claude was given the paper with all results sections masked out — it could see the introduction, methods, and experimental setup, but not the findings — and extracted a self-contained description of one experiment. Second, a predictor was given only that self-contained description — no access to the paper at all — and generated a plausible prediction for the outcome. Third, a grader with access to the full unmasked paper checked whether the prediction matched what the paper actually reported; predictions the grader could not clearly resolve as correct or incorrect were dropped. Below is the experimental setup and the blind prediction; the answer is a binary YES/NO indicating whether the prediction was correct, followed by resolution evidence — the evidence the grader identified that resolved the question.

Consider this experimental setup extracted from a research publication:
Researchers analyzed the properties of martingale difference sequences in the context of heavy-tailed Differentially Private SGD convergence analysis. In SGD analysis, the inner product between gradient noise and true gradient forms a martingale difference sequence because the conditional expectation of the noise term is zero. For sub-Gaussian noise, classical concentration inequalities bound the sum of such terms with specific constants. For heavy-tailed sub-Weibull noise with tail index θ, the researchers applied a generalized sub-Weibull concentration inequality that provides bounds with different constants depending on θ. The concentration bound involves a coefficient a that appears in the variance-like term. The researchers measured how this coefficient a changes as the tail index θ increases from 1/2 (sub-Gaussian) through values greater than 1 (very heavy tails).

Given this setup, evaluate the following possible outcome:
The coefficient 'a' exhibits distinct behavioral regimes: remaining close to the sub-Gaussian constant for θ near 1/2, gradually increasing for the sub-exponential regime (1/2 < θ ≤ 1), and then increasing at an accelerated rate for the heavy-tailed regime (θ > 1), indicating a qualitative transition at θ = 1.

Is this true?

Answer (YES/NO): NO